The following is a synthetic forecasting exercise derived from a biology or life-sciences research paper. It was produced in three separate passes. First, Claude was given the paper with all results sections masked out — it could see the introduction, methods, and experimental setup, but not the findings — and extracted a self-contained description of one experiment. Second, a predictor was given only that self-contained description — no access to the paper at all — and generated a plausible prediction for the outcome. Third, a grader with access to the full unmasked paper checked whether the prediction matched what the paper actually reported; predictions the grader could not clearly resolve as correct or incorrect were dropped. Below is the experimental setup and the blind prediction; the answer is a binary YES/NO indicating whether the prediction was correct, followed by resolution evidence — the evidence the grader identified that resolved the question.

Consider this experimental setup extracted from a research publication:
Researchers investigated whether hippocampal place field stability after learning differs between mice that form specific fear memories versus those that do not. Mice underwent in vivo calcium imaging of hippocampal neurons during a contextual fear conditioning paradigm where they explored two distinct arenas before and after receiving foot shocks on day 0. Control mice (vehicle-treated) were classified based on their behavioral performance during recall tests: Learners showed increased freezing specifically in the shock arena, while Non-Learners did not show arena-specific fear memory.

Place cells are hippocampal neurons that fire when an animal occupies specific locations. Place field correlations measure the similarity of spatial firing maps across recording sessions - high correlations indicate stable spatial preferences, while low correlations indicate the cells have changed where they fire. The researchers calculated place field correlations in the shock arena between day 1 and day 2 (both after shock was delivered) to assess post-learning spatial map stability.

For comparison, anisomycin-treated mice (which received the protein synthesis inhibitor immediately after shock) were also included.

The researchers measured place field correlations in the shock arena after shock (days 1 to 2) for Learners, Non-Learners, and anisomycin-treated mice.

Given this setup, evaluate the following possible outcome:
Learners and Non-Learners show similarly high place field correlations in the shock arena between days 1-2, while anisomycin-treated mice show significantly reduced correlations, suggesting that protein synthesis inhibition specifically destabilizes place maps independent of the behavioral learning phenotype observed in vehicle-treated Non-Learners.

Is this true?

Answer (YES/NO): NO